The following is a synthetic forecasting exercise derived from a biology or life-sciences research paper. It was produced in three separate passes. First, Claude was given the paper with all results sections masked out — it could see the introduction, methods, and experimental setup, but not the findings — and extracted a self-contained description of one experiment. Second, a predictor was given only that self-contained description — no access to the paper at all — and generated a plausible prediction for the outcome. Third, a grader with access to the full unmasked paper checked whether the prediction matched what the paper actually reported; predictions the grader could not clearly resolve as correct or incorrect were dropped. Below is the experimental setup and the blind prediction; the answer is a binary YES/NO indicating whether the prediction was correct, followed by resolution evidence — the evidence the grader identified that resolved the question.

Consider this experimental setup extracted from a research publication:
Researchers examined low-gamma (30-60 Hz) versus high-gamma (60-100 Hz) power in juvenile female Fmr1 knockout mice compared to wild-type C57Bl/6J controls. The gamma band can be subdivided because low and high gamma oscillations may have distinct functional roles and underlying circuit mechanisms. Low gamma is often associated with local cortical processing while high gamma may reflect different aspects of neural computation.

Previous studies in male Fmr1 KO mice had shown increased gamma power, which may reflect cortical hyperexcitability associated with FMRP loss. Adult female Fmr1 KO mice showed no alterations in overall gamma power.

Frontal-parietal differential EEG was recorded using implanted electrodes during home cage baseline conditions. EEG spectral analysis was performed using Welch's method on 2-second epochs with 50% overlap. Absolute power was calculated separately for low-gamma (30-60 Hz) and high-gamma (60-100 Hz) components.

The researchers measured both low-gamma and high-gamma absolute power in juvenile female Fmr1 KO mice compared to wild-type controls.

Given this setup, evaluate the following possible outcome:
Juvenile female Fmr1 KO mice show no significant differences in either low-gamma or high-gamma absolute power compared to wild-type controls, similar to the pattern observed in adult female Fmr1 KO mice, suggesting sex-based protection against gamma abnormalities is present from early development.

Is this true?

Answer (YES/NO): YES